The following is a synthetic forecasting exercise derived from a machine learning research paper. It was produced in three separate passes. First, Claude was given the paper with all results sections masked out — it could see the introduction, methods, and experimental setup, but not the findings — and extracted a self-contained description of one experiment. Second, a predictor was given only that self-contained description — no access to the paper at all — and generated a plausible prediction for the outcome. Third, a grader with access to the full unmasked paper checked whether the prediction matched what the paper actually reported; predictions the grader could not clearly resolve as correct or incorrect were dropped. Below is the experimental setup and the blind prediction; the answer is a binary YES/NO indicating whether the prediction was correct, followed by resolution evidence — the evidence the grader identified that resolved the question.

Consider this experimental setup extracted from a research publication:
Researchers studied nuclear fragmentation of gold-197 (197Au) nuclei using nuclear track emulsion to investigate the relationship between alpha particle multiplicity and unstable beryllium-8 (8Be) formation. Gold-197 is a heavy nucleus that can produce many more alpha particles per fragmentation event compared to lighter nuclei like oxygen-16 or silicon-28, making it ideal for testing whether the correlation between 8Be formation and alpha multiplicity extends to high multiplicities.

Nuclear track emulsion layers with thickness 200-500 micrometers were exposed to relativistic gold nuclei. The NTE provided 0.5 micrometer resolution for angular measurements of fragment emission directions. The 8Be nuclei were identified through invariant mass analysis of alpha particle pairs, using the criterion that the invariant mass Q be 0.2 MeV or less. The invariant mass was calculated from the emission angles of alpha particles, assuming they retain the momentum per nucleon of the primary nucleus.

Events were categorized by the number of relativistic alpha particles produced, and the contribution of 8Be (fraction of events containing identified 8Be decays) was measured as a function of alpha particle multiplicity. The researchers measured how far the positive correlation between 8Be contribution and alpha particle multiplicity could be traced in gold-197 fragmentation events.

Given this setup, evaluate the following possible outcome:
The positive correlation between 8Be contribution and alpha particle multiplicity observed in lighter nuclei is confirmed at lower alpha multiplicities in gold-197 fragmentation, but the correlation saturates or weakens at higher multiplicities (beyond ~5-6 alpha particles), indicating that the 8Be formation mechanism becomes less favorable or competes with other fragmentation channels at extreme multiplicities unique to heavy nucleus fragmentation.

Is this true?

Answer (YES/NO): NO